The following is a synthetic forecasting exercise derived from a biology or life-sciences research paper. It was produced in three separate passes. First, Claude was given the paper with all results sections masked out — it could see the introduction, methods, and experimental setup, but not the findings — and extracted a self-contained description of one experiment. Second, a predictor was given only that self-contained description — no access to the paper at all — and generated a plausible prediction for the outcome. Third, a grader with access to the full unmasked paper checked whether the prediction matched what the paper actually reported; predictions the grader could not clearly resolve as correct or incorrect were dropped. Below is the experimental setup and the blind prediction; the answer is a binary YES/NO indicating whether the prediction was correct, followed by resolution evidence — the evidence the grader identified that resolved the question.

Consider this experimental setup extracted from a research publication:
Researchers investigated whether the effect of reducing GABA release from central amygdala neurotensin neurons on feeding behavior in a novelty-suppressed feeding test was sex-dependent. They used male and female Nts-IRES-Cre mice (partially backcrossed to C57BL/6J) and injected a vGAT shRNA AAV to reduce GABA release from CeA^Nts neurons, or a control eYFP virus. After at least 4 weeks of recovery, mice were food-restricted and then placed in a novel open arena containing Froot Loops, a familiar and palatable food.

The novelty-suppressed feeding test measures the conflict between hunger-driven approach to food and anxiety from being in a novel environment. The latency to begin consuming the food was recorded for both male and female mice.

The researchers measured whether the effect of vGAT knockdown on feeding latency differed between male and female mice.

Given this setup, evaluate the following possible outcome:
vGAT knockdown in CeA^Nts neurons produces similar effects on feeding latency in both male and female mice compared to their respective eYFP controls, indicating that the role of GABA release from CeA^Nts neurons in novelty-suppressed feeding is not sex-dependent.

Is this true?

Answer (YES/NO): NO